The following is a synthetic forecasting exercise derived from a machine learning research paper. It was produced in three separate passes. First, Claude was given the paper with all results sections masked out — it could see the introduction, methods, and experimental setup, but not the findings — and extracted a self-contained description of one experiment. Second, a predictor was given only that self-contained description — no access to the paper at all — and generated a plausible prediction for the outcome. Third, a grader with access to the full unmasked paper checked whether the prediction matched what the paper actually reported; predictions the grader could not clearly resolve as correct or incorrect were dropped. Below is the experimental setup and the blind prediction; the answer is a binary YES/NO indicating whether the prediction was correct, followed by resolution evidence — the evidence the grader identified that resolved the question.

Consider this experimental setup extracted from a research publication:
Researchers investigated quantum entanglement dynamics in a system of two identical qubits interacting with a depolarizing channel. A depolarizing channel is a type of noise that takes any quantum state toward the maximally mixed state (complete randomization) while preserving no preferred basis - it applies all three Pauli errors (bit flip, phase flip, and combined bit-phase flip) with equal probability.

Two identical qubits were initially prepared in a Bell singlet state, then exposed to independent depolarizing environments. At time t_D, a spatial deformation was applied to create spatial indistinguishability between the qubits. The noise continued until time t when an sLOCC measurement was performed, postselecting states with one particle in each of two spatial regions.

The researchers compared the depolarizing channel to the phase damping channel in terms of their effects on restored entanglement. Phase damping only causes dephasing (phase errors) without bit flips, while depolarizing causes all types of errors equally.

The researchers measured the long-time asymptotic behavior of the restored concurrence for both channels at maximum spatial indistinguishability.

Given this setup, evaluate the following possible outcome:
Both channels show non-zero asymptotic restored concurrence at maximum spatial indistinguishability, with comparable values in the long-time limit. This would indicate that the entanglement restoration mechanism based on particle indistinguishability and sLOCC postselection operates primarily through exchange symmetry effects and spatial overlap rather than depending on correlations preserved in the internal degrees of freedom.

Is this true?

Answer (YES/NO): YES